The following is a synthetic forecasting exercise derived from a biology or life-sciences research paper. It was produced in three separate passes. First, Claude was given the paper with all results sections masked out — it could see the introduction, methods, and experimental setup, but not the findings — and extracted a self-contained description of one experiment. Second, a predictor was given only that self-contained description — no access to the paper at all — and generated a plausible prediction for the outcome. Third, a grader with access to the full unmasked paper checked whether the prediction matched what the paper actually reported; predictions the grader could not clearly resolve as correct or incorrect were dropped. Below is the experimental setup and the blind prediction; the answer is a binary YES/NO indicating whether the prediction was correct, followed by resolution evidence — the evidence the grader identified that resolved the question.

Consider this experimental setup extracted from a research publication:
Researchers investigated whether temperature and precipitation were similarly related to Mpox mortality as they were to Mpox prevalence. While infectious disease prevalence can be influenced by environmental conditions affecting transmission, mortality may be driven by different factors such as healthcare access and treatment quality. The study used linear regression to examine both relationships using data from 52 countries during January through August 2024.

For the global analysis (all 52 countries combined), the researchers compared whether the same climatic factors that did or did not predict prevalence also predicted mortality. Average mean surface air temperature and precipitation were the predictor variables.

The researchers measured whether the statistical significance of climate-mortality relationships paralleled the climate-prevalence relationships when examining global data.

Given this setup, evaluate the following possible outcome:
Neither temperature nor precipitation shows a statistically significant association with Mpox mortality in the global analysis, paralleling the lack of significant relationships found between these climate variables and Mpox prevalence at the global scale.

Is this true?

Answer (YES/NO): YES